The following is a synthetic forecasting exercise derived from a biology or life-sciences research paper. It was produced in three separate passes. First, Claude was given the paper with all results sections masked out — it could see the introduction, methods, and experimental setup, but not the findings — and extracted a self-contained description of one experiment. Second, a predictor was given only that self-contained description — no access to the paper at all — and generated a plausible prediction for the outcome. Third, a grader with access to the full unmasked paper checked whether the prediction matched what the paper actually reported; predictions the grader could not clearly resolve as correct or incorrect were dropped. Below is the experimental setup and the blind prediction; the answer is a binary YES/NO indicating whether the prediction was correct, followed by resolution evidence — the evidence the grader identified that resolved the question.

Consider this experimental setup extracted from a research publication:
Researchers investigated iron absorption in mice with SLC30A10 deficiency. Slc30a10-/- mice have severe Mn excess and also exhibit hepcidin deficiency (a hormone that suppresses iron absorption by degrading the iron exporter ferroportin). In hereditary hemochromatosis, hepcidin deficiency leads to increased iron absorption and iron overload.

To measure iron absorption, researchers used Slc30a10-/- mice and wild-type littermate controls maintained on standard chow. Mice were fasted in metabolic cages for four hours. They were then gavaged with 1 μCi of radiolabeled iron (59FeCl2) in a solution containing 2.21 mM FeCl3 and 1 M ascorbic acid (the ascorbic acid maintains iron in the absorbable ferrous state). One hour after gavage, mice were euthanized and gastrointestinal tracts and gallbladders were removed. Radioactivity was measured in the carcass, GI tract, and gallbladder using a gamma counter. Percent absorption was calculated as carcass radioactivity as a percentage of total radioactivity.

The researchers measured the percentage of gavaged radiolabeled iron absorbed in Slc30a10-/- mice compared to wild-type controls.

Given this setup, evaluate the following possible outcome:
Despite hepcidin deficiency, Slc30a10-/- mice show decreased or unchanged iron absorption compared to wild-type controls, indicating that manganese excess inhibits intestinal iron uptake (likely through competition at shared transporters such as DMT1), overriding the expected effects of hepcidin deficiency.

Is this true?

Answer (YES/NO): NO